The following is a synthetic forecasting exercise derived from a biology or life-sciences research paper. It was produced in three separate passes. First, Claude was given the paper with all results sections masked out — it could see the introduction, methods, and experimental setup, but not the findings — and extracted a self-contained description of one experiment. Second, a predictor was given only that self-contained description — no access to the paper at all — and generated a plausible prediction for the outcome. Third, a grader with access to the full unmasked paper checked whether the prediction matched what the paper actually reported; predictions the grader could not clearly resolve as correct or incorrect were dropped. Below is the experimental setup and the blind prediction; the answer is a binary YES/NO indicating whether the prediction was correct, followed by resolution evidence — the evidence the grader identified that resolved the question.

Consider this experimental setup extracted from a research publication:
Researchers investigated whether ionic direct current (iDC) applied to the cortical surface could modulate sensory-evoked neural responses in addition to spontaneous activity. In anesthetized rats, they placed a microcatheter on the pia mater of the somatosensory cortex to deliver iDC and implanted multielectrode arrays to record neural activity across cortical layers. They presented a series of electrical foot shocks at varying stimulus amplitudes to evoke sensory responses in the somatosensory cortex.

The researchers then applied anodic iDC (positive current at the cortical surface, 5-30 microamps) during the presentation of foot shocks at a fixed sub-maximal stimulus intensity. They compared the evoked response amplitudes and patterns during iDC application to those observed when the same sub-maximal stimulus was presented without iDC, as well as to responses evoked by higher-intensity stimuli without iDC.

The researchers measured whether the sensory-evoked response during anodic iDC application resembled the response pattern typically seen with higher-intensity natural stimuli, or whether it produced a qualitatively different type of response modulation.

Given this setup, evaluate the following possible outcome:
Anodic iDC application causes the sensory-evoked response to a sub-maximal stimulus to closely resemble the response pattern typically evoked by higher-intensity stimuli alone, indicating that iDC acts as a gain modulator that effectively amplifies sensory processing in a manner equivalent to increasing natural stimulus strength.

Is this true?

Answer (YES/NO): YES